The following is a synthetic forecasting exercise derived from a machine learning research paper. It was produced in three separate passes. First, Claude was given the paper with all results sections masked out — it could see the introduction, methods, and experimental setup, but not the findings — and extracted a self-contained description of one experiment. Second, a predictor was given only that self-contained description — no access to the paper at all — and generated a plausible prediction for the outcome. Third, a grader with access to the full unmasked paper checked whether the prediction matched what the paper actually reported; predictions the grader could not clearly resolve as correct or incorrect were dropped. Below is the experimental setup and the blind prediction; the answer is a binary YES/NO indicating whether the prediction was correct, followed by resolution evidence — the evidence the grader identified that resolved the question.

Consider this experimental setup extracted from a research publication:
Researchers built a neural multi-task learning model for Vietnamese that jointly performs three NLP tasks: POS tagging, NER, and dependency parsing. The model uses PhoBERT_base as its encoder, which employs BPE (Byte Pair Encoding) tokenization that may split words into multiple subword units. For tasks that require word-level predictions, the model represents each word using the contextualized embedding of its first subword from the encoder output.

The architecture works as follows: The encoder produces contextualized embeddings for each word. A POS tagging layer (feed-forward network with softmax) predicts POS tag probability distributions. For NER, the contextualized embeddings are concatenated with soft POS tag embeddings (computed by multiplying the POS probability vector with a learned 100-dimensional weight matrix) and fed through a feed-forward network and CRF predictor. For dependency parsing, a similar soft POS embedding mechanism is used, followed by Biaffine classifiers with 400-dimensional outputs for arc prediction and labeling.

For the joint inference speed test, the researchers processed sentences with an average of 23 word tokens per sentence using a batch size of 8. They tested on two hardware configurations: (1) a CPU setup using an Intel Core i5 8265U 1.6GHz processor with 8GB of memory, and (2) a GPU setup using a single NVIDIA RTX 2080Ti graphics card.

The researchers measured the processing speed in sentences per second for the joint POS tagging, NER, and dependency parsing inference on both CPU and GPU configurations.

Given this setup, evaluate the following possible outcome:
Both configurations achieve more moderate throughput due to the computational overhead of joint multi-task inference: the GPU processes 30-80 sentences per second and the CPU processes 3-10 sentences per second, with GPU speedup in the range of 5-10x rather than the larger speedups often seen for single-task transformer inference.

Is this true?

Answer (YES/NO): NO